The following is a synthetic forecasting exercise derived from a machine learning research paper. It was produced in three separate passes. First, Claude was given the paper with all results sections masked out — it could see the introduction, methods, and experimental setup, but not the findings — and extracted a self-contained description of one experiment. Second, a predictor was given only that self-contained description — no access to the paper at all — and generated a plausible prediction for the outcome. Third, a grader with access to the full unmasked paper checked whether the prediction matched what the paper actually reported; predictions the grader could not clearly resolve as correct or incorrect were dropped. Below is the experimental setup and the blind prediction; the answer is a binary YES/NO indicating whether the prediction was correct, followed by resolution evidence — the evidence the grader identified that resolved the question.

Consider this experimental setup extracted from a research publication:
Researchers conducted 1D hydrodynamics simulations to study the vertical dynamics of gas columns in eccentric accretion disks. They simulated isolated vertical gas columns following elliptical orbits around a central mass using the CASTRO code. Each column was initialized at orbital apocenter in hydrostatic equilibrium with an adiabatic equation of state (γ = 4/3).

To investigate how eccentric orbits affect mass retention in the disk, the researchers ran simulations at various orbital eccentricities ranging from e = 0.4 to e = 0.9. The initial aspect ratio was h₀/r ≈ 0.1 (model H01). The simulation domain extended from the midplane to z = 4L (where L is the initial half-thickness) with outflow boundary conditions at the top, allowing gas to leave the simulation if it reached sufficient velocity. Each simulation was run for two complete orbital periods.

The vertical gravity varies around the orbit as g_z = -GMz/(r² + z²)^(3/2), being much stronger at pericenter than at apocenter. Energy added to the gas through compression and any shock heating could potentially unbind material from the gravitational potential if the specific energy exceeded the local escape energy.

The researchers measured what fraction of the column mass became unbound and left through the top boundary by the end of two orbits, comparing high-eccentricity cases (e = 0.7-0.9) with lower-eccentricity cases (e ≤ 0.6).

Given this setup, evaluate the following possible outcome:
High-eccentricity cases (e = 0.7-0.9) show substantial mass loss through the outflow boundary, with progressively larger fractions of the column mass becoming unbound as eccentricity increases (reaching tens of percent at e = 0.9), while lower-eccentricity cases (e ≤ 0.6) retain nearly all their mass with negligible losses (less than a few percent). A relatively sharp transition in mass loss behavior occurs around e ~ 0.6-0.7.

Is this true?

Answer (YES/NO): YES